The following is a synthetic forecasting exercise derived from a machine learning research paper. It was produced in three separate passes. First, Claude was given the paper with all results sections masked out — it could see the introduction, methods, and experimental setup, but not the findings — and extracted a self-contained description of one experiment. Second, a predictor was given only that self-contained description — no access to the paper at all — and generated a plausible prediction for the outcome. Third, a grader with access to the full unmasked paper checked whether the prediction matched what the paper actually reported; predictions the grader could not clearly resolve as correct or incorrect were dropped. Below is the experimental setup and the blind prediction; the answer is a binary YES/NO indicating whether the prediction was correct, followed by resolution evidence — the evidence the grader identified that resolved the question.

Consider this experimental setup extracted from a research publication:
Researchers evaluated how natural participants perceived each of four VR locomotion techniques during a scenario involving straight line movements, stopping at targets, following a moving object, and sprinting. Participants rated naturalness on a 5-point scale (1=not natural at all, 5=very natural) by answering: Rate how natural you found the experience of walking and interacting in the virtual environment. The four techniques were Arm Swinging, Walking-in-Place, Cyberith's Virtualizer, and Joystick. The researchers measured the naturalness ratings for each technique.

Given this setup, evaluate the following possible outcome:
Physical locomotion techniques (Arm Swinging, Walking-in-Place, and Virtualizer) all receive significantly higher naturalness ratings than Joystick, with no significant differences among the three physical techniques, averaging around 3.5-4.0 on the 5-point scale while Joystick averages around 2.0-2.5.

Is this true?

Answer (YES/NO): NO